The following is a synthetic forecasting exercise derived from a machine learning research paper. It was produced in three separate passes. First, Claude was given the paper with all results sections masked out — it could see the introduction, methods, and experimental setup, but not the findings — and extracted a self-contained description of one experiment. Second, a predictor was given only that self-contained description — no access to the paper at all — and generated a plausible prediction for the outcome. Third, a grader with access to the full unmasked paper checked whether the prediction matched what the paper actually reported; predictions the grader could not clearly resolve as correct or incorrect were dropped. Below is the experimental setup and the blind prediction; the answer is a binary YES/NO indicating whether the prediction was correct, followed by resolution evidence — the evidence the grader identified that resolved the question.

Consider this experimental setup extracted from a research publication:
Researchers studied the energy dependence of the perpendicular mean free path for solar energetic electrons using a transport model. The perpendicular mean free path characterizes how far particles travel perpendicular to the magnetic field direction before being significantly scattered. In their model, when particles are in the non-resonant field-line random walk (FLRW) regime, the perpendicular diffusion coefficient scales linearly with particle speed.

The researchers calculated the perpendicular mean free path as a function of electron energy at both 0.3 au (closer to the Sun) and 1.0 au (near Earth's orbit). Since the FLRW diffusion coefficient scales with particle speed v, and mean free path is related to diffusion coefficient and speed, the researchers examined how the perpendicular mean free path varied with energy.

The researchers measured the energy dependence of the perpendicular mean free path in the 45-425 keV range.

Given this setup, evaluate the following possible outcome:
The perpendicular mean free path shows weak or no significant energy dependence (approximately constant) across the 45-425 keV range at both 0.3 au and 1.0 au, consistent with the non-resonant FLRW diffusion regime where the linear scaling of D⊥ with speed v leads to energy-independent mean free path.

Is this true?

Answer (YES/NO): NO